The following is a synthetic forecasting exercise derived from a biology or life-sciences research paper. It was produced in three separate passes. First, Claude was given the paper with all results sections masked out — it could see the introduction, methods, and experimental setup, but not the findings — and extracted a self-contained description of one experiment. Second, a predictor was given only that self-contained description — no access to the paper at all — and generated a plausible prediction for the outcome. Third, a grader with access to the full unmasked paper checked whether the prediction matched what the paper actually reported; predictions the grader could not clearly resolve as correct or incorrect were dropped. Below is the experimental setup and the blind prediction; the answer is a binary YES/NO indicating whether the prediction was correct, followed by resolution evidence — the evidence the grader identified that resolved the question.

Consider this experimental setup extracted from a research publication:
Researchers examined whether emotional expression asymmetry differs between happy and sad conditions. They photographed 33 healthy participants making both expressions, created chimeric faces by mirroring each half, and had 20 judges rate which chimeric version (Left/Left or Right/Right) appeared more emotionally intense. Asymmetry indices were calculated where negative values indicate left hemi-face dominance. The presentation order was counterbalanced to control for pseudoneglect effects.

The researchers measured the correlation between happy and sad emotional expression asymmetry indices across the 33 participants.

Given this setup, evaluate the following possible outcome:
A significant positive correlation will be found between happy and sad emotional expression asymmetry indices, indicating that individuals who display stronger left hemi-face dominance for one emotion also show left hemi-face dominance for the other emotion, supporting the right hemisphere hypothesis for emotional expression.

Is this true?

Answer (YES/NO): NO